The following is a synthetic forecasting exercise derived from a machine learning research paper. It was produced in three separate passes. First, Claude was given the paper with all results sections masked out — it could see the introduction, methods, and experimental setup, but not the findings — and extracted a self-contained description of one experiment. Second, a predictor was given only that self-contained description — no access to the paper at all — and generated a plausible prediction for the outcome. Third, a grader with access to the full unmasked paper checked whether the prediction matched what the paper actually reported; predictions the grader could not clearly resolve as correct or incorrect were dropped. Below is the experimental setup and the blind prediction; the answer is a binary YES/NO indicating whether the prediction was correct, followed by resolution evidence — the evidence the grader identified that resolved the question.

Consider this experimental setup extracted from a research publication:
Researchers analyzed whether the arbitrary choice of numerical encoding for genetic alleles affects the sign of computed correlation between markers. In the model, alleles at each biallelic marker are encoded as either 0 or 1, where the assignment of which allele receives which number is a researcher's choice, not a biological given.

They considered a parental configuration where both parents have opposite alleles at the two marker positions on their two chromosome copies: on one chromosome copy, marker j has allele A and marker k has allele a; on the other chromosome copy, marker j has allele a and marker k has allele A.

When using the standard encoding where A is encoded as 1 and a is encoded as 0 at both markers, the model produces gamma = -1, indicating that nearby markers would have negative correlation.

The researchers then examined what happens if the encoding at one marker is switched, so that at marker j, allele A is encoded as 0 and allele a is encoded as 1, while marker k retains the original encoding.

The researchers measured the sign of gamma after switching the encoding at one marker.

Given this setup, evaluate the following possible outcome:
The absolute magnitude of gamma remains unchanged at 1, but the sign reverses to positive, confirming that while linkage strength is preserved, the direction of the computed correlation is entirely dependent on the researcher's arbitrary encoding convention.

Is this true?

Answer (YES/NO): YES